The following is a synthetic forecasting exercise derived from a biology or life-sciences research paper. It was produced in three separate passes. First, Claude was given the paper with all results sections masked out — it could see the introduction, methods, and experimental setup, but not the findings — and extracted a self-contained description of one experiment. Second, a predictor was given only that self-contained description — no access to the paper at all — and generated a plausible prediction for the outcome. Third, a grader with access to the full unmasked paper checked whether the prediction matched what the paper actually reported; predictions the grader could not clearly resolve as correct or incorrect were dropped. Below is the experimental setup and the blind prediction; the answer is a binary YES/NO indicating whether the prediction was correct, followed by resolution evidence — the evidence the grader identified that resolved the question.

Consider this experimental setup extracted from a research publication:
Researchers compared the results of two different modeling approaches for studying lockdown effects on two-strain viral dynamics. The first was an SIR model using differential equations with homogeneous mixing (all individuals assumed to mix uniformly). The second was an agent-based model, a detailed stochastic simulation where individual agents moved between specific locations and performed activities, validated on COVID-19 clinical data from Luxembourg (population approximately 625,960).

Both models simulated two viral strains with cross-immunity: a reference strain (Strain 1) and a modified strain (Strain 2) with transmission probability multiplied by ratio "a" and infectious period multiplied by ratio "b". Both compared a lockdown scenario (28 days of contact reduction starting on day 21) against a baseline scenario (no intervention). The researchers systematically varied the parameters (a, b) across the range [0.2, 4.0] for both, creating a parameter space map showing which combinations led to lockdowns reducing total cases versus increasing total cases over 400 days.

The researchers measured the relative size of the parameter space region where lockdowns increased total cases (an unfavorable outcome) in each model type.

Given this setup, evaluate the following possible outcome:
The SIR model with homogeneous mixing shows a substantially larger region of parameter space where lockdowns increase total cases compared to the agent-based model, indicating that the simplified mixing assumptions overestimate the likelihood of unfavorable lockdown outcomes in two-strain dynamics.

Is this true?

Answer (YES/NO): NO